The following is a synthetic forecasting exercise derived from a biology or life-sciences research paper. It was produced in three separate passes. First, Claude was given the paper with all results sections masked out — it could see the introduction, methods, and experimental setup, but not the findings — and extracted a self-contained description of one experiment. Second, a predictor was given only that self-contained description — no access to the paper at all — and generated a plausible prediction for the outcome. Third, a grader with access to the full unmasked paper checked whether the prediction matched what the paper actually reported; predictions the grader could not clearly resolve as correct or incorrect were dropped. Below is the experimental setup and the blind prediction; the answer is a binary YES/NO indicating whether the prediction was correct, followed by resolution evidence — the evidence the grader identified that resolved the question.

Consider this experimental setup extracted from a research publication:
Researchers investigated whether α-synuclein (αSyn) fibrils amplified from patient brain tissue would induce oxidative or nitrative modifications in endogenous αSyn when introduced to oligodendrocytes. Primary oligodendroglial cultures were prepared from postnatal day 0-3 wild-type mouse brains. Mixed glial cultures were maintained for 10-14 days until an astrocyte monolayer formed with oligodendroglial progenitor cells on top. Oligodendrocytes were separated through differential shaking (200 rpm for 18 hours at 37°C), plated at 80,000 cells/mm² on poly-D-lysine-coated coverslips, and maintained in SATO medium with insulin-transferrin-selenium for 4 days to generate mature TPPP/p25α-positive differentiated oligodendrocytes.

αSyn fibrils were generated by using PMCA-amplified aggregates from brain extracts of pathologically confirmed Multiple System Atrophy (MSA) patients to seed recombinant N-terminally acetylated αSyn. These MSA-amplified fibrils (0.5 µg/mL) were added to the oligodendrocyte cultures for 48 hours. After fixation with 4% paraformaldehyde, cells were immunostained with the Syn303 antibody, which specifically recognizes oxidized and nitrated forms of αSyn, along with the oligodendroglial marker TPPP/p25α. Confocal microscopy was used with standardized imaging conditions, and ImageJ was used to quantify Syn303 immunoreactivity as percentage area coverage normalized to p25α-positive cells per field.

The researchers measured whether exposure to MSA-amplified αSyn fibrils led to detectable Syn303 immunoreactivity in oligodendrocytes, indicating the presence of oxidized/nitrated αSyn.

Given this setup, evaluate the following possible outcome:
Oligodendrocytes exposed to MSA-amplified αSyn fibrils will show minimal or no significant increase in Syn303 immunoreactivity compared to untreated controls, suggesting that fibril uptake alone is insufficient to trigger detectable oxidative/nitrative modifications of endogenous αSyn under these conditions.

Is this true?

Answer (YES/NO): NO